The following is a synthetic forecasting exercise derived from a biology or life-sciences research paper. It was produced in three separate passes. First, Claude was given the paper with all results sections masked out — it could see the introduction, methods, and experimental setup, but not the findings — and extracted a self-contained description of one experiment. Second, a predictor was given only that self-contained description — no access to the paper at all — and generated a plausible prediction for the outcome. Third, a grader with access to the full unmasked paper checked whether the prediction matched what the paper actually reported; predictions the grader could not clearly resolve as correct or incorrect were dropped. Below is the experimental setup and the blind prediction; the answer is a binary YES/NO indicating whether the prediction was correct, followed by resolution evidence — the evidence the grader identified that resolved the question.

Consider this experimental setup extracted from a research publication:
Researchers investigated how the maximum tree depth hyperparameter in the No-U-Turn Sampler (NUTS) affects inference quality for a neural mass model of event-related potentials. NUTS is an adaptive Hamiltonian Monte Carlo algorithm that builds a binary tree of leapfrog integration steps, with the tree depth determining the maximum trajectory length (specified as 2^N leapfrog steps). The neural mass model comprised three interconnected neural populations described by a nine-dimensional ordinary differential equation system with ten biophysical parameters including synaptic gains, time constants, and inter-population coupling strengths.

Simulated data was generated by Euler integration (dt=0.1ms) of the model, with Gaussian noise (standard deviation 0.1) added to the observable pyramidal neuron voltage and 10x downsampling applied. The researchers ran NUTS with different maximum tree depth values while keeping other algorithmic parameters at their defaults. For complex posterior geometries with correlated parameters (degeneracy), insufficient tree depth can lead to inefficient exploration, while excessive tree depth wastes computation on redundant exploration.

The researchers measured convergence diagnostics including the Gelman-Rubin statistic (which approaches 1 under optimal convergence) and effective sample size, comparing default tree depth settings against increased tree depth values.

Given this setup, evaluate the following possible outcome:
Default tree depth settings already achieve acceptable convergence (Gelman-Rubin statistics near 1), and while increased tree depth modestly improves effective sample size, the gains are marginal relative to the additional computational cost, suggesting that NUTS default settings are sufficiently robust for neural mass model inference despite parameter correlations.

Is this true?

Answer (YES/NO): NO